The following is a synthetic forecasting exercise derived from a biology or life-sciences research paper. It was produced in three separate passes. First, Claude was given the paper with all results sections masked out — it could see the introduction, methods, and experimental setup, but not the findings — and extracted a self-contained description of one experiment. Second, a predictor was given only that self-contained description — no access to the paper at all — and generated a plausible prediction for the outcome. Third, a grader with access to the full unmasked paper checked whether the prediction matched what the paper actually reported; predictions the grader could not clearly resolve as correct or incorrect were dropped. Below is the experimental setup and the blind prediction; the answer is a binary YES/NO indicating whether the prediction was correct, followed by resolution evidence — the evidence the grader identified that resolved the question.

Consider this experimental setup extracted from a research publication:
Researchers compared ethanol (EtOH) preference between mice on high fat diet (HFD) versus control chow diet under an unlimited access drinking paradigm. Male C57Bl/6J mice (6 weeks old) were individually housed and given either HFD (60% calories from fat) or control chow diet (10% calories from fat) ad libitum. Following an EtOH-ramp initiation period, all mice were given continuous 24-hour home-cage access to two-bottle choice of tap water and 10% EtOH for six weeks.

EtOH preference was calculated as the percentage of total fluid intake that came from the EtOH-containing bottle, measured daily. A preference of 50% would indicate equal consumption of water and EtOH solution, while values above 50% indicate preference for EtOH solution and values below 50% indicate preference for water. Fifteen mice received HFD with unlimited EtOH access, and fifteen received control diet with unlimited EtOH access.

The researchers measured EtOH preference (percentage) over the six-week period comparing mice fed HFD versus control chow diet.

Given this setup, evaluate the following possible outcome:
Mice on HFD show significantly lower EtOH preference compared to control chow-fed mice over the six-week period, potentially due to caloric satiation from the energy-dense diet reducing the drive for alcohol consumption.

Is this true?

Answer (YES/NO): YES